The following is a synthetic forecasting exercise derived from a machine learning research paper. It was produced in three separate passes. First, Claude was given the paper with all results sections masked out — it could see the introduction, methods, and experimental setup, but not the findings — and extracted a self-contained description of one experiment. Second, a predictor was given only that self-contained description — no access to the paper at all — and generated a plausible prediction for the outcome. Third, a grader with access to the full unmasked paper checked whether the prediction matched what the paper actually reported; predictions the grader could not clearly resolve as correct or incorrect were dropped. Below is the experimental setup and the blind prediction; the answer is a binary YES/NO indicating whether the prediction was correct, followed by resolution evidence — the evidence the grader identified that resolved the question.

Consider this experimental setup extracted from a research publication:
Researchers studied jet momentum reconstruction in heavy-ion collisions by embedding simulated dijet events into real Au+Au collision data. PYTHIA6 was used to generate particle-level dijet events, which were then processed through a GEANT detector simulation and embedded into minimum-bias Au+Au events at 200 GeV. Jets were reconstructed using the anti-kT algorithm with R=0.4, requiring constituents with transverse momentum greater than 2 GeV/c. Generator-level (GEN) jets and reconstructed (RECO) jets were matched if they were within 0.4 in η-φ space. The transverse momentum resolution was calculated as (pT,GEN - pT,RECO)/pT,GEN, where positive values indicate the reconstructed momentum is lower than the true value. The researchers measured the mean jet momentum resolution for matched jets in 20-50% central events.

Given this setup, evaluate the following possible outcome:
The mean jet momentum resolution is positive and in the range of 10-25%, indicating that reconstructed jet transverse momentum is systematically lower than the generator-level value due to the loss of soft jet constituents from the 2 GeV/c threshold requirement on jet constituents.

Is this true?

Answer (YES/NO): NO